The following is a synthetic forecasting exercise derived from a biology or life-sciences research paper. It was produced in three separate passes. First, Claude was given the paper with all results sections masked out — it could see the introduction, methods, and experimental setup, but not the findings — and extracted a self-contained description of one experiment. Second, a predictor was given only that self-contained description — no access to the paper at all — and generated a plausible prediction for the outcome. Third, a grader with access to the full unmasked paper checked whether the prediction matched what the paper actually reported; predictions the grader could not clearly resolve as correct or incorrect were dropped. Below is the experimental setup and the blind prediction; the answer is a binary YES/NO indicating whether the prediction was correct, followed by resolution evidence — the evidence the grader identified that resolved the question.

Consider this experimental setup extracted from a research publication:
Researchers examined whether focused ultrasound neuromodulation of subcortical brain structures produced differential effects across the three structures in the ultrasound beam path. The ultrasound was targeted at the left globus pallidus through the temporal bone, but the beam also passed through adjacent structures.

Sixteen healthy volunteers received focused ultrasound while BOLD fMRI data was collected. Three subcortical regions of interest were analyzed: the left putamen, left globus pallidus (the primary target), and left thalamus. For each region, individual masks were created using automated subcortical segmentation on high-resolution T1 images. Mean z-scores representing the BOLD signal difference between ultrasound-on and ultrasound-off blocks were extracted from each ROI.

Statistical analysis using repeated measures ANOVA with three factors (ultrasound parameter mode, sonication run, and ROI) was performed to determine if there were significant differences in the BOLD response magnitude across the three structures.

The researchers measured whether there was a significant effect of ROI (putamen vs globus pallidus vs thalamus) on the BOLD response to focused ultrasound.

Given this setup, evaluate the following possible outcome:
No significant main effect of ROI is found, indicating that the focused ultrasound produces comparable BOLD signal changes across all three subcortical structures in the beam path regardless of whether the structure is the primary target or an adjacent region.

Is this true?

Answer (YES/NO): NO